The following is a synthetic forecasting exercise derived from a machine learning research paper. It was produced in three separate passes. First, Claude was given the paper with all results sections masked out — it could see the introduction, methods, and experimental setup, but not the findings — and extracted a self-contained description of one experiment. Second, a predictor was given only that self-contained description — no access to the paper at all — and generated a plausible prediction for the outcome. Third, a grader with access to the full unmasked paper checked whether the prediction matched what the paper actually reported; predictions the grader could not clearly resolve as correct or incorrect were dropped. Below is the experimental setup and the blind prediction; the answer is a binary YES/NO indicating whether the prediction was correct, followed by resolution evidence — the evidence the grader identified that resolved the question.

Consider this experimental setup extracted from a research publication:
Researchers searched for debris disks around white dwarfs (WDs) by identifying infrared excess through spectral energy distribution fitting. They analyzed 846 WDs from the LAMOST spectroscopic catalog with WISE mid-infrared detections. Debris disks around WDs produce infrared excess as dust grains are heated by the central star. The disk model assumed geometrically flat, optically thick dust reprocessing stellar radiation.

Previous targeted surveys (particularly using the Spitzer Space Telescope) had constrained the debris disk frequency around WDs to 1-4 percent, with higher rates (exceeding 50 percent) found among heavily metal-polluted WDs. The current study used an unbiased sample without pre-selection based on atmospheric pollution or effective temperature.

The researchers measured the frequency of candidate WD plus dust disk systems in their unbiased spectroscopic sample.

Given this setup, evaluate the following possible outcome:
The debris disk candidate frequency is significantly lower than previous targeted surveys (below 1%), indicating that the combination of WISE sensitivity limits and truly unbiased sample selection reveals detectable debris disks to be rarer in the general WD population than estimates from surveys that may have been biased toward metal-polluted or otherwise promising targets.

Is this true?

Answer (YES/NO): NO